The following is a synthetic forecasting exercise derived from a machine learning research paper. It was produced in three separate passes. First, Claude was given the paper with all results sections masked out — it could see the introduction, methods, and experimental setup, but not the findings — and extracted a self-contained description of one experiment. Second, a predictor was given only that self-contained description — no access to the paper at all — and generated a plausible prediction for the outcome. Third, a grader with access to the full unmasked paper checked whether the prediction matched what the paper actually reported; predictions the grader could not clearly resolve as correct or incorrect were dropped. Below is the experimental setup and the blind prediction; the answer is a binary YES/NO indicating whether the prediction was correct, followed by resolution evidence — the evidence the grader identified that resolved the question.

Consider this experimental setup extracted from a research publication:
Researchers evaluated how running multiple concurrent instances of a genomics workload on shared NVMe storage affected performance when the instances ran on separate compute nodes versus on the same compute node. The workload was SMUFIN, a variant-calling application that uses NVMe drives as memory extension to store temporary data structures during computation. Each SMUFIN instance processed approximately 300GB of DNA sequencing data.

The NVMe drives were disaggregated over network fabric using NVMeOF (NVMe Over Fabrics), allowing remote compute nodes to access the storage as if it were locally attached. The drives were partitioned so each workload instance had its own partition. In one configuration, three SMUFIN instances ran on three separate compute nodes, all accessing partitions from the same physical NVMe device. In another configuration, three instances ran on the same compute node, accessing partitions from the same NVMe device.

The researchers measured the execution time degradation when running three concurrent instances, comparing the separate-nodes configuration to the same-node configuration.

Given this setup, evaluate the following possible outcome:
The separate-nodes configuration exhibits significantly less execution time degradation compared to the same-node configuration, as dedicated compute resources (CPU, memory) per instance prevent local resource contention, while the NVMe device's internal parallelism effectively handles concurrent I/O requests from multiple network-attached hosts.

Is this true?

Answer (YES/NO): YES